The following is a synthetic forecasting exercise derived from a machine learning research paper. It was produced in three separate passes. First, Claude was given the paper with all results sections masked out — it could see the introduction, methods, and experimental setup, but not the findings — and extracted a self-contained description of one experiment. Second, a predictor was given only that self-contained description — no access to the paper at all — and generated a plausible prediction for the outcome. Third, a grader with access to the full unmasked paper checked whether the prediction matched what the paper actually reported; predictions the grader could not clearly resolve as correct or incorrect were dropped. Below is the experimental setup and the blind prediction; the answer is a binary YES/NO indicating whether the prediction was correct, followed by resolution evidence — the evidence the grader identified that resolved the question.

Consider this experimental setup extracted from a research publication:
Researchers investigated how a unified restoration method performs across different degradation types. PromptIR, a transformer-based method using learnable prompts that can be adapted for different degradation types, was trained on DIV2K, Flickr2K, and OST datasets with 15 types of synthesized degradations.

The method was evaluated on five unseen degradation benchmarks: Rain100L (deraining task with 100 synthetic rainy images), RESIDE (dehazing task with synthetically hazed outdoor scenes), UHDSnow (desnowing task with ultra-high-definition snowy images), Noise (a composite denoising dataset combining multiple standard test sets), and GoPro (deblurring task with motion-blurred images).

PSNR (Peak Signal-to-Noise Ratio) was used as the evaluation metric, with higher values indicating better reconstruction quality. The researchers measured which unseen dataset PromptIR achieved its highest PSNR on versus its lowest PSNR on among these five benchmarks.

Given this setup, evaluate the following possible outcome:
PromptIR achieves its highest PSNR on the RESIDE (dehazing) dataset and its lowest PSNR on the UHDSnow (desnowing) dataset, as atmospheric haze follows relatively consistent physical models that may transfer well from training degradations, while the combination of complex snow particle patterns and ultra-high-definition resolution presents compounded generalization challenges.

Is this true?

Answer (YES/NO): NO